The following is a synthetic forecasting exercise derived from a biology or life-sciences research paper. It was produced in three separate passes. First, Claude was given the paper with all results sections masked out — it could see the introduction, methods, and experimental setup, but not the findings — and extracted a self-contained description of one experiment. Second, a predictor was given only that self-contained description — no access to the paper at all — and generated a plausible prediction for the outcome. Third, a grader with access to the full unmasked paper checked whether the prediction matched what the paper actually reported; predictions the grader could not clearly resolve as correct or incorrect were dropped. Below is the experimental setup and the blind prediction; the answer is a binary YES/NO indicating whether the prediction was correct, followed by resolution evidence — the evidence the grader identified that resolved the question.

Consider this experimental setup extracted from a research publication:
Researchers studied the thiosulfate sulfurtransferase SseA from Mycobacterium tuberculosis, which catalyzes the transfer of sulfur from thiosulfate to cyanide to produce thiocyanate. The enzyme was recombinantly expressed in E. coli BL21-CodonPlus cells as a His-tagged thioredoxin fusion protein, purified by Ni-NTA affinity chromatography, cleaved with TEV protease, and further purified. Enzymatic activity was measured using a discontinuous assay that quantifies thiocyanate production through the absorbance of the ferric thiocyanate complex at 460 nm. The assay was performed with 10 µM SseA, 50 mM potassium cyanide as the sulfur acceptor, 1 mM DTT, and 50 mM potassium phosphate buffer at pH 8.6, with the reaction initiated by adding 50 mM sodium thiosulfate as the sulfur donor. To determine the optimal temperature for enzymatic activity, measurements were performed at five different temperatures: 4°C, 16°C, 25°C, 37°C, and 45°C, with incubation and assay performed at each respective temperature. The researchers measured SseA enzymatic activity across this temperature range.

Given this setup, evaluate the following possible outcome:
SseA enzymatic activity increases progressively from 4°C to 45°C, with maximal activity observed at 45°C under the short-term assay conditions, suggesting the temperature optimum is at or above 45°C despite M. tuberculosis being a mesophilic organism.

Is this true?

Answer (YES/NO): NO